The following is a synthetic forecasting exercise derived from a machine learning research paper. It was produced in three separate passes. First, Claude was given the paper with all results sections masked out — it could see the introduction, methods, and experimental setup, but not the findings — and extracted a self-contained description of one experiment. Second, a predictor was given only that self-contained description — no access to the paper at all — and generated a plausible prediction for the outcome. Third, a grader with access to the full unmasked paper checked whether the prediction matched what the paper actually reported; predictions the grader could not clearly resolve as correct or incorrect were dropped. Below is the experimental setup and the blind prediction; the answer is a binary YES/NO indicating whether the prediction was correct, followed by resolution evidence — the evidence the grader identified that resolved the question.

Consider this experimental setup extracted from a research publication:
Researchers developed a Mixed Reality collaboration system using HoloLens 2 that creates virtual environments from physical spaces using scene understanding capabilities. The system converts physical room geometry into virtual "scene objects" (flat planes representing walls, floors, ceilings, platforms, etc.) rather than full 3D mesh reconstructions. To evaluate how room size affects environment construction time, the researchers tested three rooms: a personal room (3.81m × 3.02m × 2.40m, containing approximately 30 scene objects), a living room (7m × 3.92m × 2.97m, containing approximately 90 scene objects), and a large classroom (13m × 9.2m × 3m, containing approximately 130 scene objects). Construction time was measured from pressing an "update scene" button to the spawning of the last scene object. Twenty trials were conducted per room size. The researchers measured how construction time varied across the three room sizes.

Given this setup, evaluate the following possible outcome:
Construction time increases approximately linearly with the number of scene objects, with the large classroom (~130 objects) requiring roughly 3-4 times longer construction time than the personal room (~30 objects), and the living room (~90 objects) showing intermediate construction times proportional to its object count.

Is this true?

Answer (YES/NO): NO